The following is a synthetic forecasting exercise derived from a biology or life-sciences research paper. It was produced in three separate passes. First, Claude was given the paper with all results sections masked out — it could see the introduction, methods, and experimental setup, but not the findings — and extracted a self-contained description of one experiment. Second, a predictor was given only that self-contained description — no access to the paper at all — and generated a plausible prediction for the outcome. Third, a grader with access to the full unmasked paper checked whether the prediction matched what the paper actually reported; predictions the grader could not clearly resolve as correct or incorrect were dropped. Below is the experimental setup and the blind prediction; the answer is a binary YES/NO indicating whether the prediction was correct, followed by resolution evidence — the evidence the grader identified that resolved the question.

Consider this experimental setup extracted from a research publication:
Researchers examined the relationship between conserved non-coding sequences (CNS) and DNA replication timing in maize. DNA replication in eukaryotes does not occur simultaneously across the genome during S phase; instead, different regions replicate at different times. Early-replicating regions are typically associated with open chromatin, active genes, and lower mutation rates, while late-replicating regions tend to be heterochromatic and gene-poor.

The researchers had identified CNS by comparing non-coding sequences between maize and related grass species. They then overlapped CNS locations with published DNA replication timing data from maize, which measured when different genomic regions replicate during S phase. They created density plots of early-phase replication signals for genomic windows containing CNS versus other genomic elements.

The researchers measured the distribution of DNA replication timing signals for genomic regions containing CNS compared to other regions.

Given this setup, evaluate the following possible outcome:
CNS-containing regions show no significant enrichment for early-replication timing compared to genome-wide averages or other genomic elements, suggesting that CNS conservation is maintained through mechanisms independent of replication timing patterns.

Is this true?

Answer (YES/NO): NO